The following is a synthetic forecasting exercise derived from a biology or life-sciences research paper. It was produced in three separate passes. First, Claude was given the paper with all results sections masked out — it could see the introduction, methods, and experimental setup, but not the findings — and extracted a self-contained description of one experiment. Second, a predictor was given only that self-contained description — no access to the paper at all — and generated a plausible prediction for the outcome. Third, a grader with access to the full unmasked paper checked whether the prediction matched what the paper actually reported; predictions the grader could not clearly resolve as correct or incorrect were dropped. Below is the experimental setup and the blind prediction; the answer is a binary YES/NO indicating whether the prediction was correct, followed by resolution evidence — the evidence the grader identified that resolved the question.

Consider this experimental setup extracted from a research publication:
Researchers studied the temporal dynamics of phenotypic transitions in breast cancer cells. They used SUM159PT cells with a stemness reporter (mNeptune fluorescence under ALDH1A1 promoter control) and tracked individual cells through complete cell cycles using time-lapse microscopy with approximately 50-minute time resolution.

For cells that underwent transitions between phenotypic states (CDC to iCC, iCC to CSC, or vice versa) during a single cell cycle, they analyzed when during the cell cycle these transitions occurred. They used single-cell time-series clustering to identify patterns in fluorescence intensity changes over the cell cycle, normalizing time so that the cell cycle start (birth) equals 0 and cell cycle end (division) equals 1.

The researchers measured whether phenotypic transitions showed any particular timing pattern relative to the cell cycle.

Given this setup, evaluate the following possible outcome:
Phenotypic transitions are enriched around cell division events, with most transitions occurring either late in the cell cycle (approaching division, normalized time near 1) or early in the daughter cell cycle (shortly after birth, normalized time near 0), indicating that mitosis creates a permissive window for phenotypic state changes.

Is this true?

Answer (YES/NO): NO